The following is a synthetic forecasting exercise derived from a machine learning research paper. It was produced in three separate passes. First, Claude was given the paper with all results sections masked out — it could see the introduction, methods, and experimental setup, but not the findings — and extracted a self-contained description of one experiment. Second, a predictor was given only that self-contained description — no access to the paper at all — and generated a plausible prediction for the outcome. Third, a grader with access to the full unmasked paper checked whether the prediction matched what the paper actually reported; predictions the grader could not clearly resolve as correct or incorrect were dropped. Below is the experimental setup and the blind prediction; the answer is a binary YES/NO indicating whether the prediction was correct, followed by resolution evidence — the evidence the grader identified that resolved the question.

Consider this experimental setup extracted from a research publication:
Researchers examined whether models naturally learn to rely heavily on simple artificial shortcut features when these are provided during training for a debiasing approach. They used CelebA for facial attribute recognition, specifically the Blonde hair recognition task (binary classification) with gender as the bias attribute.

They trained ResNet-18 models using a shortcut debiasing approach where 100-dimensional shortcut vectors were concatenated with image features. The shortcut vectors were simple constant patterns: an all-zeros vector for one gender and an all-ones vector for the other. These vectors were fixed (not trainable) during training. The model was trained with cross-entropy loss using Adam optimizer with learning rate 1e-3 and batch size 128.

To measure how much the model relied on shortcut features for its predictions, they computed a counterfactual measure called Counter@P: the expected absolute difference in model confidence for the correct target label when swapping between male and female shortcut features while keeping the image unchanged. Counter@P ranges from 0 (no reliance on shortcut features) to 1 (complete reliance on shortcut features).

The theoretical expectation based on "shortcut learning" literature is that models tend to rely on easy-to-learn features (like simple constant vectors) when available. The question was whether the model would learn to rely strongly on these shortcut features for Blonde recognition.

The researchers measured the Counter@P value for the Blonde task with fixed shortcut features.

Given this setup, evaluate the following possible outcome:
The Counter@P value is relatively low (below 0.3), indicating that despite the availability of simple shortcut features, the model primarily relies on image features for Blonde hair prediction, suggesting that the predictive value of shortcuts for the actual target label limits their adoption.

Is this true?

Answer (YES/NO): NO